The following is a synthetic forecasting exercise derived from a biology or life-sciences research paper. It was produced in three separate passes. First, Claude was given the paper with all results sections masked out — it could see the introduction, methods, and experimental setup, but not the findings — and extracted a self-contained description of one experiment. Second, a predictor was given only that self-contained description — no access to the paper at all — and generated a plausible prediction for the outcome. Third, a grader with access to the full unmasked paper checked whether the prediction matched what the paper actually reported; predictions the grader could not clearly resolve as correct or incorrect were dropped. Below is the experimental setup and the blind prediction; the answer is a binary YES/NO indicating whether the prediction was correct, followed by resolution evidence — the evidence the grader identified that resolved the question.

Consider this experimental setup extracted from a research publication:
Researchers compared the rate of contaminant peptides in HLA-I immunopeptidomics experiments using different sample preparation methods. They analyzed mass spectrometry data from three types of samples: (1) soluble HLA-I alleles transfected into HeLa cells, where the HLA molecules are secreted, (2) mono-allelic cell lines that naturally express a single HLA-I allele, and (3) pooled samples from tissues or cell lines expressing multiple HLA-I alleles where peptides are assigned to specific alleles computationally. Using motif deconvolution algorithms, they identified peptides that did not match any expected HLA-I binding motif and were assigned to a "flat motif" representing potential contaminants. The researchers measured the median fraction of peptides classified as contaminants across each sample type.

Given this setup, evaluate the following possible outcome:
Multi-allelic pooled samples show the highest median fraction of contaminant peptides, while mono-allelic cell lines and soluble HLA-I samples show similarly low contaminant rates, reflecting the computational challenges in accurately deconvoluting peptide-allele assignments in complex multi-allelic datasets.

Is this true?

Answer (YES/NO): NO